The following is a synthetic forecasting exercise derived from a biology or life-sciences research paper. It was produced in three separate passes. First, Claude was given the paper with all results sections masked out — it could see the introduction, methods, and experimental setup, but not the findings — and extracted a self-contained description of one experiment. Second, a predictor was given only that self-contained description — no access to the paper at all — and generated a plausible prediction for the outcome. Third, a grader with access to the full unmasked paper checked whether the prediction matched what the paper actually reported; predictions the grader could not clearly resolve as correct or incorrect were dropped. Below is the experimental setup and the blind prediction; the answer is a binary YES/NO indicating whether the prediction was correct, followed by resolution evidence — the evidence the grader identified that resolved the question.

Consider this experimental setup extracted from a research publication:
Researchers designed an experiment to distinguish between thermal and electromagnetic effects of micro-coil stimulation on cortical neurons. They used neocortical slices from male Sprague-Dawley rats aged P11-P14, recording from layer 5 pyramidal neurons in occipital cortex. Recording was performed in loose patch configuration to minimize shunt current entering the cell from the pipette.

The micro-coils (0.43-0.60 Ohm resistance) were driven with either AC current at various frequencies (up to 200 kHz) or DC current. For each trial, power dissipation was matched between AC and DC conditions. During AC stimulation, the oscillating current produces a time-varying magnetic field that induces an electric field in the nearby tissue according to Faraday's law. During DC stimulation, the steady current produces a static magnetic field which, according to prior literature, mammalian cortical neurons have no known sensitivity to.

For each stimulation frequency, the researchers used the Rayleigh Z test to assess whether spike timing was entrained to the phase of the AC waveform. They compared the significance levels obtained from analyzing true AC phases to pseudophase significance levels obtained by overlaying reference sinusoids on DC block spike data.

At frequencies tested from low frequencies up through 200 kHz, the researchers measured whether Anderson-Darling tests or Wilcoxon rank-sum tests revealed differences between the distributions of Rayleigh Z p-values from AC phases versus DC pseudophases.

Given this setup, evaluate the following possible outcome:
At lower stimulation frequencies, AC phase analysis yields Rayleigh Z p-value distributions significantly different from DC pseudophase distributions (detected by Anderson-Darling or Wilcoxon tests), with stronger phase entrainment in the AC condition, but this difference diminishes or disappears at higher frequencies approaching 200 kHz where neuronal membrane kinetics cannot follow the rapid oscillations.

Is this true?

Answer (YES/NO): NO